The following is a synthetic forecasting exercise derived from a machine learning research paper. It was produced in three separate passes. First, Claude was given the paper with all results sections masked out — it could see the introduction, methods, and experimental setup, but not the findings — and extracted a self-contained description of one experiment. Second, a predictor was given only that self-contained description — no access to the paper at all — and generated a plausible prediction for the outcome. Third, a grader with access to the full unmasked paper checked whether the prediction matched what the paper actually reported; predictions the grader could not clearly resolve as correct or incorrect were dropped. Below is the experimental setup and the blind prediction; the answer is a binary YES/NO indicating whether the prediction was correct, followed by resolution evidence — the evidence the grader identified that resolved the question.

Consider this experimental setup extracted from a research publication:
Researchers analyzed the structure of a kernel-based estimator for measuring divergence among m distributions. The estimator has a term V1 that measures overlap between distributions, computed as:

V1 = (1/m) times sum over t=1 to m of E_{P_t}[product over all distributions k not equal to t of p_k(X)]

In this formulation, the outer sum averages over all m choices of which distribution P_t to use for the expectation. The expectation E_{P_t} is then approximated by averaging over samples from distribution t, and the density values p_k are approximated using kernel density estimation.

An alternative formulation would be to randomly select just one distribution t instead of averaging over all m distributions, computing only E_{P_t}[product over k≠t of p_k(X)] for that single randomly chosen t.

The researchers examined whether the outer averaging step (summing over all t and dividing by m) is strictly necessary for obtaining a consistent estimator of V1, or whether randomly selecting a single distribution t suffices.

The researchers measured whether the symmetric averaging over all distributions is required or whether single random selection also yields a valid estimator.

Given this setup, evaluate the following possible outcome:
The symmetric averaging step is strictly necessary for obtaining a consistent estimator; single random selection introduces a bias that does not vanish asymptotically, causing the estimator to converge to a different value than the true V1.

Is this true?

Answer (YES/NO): NO